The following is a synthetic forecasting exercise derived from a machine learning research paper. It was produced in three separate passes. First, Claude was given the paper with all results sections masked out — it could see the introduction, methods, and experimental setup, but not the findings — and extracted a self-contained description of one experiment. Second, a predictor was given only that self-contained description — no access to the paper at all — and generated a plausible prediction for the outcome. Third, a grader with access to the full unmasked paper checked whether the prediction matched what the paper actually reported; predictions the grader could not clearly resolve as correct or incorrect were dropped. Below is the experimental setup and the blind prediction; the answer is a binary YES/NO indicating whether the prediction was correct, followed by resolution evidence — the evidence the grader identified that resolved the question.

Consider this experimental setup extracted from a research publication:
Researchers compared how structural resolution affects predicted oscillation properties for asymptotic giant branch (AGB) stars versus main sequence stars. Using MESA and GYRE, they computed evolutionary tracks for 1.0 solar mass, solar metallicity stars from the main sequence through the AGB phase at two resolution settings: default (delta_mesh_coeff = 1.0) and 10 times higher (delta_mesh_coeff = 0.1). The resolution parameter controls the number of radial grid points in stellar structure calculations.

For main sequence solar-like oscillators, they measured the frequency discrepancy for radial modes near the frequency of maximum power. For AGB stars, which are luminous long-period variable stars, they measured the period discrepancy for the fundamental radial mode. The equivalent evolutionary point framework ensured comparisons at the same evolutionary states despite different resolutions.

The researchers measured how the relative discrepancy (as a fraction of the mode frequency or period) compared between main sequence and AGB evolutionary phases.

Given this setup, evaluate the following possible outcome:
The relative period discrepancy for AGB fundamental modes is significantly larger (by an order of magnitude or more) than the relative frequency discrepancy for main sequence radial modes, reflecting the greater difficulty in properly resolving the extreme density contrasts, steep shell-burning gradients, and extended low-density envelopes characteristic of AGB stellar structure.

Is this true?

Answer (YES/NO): YES